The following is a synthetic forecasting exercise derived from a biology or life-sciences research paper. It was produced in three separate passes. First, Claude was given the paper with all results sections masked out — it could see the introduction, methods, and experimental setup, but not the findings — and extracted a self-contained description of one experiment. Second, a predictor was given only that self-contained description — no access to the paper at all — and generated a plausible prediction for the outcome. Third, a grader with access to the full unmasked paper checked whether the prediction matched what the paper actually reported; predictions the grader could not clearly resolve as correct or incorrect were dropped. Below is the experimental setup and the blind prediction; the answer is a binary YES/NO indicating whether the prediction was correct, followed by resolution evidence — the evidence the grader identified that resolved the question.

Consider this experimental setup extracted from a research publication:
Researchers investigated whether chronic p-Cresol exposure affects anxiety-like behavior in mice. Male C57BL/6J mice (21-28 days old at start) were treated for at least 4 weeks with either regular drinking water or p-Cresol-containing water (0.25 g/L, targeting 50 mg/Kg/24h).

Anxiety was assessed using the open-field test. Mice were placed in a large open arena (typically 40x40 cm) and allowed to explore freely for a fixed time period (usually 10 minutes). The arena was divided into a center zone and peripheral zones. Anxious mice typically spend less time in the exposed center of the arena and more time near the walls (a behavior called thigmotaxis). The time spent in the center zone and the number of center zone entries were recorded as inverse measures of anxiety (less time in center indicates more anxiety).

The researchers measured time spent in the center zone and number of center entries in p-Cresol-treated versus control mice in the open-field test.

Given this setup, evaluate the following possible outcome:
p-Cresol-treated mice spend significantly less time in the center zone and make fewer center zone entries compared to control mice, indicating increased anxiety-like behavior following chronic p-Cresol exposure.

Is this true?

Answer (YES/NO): NO